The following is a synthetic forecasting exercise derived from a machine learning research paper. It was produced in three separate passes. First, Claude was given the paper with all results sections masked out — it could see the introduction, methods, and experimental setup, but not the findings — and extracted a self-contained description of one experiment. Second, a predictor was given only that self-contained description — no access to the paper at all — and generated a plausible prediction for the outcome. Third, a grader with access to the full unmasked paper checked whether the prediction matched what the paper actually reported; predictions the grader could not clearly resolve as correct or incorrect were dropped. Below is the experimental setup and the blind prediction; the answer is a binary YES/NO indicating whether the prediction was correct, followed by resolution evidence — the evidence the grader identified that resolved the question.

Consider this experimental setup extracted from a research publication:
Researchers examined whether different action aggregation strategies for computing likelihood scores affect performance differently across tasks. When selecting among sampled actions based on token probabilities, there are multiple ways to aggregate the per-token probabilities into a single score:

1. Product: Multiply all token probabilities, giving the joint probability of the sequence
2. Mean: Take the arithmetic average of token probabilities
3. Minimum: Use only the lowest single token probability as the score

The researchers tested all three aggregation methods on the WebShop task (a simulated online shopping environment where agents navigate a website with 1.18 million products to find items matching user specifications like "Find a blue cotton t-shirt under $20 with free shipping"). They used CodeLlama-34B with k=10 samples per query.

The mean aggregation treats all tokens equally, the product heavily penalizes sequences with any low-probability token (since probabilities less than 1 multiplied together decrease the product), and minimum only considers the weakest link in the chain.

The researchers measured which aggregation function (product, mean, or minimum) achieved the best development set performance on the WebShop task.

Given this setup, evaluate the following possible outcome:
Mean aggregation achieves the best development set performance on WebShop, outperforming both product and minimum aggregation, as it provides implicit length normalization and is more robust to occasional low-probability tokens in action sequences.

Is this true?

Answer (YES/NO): NO